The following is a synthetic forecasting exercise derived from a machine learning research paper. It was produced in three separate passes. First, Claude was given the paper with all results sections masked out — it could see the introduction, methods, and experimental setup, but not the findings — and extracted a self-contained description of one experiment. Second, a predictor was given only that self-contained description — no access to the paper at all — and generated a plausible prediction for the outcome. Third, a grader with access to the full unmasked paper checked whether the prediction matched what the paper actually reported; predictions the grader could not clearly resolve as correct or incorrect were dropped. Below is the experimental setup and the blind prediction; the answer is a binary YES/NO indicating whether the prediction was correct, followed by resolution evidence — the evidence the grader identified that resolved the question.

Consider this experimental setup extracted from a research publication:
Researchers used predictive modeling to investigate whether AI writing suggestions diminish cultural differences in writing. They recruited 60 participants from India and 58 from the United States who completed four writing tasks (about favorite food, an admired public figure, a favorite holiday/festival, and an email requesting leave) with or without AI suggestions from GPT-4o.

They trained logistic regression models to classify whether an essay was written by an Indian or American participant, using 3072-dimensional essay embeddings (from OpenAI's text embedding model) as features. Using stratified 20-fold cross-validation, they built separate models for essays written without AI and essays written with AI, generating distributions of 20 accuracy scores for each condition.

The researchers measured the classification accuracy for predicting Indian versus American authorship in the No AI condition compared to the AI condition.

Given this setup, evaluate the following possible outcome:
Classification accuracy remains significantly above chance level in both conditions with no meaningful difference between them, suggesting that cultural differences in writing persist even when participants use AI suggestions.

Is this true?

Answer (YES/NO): NO